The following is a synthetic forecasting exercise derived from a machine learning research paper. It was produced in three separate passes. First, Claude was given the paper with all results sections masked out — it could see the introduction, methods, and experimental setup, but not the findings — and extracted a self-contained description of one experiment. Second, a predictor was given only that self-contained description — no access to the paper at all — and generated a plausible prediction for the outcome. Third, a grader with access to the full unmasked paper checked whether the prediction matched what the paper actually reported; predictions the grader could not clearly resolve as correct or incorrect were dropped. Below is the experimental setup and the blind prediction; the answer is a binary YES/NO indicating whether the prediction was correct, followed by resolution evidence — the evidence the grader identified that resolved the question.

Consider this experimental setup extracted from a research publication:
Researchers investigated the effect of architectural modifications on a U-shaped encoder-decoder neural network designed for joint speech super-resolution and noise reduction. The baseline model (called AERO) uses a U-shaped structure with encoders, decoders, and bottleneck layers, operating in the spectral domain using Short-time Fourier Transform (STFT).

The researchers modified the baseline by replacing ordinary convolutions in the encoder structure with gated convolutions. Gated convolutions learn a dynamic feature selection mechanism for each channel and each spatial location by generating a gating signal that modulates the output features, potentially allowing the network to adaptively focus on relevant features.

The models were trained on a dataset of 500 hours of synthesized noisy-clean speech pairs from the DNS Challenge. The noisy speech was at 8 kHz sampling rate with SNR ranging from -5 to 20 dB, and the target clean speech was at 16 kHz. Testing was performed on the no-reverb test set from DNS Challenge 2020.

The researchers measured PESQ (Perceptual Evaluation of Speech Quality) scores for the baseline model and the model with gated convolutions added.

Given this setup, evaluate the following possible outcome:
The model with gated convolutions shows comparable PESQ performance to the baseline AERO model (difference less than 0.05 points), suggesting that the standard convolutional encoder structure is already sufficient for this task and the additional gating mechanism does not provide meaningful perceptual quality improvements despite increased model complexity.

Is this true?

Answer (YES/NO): NO